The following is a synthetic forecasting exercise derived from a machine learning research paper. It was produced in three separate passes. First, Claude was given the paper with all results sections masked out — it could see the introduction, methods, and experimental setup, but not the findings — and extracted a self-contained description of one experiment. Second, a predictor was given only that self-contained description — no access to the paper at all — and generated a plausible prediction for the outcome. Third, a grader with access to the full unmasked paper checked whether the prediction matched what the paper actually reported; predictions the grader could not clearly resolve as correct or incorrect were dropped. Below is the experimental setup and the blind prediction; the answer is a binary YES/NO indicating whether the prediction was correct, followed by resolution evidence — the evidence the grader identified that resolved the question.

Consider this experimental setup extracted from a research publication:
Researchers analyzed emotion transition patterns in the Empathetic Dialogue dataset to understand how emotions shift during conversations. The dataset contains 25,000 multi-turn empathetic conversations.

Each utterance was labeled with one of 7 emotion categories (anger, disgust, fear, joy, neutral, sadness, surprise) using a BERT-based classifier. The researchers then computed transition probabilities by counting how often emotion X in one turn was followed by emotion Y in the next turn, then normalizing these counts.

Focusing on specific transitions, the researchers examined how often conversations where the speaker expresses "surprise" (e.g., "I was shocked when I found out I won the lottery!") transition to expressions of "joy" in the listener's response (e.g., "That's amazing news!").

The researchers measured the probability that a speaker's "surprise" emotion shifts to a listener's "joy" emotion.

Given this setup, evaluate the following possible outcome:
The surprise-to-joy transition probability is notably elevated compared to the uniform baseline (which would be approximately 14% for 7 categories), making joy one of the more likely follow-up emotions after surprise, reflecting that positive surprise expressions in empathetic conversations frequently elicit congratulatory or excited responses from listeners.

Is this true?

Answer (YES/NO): YES